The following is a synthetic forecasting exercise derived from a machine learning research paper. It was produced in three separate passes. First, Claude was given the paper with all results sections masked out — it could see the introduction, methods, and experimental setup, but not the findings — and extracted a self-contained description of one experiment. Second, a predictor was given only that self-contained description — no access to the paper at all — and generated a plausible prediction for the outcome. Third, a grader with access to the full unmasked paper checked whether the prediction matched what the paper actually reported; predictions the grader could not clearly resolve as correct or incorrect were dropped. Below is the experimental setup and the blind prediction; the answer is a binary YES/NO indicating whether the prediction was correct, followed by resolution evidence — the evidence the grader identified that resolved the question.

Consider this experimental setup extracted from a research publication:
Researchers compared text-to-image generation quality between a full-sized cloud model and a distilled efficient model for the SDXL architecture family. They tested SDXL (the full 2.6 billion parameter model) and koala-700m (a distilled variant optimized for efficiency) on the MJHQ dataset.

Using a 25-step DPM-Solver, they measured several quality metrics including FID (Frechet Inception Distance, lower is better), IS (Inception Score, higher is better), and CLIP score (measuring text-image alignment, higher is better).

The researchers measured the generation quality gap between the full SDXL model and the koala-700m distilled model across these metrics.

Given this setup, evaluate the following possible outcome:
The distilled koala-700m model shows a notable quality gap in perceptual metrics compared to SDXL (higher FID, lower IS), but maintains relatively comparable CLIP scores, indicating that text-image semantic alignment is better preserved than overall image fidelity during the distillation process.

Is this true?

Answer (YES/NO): YES